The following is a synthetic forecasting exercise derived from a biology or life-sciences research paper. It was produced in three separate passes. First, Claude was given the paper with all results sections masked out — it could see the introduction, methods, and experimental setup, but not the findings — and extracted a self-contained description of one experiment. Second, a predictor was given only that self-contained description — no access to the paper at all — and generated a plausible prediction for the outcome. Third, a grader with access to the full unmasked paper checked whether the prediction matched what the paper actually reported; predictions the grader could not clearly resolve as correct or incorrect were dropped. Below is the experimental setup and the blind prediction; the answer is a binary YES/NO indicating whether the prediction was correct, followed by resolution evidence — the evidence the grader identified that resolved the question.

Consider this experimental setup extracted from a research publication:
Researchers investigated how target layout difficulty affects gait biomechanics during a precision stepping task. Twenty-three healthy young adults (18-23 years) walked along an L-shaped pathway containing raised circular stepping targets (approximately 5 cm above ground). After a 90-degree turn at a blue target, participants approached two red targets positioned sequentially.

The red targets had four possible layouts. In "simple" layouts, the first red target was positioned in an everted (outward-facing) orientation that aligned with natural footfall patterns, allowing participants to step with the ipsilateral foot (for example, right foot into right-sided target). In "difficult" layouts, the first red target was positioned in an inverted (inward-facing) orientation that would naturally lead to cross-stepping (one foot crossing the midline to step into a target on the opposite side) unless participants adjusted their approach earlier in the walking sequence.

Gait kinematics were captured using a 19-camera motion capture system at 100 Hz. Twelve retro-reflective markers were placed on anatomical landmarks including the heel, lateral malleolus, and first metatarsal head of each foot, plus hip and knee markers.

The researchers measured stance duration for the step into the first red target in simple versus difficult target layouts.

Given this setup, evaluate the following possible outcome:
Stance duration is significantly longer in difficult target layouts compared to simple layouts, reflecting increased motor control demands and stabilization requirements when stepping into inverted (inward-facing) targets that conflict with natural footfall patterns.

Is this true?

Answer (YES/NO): NO